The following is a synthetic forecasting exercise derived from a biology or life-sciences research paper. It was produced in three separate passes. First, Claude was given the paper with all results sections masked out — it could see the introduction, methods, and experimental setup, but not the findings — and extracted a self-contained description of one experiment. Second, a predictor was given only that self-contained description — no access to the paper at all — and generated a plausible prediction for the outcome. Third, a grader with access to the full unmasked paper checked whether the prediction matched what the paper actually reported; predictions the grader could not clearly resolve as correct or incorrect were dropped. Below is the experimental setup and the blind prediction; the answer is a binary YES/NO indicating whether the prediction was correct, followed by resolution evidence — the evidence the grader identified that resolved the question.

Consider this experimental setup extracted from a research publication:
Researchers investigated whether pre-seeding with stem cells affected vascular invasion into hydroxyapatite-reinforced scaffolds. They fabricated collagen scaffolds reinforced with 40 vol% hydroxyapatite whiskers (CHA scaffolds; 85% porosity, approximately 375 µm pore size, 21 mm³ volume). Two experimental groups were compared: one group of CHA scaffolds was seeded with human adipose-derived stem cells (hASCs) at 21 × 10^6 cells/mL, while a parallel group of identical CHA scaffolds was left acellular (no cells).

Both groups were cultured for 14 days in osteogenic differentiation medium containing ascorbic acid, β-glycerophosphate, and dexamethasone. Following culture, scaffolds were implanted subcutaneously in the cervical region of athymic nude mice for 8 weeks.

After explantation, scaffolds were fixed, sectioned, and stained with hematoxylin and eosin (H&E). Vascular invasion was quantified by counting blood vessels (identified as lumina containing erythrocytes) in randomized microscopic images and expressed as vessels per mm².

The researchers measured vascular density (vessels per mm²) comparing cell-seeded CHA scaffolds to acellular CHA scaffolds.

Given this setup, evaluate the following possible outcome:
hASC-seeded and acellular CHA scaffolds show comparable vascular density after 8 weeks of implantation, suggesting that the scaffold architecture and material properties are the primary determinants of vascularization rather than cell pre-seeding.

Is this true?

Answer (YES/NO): YES